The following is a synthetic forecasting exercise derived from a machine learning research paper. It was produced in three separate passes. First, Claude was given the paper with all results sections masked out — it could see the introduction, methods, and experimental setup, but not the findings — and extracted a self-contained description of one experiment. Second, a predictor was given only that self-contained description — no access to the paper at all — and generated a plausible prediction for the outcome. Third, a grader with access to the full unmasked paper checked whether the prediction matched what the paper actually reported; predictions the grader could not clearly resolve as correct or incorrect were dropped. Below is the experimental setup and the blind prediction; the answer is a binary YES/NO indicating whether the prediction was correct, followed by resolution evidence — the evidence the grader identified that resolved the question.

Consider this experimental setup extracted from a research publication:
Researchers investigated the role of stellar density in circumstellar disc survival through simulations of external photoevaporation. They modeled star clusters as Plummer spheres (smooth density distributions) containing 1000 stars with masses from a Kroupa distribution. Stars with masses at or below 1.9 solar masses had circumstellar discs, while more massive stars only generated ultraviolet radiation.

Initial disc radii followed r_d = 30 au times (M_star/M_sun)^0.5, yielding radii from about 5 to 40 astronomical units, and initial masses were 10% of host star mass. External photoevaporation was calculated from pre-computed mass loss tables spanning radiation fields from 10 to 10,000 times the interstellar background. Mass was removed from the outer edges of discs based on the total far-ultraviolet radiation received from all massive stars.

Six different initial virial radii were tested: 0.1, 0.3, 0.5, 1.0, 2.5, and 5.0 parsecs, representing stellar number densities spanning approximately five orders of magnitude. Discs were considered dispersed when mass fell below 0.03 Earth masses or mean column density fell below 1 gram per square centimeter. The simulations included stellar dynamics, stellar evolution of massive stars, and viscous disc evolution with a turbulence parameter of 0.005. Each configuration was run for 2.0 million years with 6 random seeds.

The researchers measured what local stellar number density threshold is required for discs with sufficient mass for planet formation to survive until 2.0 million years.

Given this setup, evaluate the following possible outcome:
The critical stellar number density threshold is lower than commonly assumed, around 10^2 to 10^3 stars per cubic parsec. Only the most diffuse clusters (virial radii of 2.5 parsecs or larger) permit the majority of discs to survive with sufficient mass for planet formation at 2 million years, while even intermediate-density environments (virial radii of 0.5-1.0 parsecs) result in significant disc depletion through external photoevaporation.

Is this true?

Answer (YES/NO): NO